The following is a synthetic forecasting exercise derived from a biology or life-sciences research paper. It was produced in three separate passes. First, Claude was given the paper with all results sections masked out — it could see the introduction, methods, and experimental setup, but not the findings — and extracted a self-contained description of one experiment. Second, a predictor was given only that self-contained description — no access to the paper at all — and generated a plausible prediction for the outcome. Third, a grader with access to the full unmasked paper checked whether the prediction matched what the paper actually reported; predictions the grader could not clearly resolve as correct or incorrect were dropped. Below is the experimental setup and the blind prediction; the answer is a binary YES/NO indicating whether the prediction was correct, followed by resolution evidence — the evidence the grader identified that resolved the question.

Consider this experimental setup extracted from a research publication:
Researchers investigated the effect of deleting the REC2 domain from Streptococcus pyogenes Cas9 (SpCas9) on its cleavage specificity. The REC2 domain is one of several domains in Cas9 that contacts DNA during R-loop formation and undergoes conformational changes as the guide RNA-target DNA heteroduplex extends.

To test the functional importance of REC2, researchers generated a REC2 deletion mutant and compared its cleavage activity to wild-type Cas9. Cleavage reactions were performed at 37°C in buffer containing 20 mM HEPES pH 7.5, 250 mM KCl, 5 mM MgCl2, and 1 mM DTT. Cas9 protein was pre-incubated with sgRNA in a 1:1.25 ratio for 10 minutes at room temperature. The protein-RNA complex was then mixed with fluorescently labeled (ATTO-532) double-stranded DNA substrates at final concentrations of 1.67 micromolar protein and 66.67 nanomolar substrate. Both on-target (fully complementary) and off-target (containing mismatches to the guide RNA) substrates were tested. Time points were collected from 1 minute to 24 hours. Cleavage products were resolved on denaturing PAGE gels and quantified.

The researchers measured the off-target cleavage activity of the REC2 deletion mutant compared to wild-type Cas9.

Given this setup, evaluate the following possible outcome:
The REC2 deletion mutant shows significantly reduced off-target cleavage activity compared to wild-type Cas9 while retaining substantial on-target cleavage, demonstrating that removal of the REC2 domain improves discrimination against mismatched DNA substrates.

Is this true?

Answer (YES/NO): NO